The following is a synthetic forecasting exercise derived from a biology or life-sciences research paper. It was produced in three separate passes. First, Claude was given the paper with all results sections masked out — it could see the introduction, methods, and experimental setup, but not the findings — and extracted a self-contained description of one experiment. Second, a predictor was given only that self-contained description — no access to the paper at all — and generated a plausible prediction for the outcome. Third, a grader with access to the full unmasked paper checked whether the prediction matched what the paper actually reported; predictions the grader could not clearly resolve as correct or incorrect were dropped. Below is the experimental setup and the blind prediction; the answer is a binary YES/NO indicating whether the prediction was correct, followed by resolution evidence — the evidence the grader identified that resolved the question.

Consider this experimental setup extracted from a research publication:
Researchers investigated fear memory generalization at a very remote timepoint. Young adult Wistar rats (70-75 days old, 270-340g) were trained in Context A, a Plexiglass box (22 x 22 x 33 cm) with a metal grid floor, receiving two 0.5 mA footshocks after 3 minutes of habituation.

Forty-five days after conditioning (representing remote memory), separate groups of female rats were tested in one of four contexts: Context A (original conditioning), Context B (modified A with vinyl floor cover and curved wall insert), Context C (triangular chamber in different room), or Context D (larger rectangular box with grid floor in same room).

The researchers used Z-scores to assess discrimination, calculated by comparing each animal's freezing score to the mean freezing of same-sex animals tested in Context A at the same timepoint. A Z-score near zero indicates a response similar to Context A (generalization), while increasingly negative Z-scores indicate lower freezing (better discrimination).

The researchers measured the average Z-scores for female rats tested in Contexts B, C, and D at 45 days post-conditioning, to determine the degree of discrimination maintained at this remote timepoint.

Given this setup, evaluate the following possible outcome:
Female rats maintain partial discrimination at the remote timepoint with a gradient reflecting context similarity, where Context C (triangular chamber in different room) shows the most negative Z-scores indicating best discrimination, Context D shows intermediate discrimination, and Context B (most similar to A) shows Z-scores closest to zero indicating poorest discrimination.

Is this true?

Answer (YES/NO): NO